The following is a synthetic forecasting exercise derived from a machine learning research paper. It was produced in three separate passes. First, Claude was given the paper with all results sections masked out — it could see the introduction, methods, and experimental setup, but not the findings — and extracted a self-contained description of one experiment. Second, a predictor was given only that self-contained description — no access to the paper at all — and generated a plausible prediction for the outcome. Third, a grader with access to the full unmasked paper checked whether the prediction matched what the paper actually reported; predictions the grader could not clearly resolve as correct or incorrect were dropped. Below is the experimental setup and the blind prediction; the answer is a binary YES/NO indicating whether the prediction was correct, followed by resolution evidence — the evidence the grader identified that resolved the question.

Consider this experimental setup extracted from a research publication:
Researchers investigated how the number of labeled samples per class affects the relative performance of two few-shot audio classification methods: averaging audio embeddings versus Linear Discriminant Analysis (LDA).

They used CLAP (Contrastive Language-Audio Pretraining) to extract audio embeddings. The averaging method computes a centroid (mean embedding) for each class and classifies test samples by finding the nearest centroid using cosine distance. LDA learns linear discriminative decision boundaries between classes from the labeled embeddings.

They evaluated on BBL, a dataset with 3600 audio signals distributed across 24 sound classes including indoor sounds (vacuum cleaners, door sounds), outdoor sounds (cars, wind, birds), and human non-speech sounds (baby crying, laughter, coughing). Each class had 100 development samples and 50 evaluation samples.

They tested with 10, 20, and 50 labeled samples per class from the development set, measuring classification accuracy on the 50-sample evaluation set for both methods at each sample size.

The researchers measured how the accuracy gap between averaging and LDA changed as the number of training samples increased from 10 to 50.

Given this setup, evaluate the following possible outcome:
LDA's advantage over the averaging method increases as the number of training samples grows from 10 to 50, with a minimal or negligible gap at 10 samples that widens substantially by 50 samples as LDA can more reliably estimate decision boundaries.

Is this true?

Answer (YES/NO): NO